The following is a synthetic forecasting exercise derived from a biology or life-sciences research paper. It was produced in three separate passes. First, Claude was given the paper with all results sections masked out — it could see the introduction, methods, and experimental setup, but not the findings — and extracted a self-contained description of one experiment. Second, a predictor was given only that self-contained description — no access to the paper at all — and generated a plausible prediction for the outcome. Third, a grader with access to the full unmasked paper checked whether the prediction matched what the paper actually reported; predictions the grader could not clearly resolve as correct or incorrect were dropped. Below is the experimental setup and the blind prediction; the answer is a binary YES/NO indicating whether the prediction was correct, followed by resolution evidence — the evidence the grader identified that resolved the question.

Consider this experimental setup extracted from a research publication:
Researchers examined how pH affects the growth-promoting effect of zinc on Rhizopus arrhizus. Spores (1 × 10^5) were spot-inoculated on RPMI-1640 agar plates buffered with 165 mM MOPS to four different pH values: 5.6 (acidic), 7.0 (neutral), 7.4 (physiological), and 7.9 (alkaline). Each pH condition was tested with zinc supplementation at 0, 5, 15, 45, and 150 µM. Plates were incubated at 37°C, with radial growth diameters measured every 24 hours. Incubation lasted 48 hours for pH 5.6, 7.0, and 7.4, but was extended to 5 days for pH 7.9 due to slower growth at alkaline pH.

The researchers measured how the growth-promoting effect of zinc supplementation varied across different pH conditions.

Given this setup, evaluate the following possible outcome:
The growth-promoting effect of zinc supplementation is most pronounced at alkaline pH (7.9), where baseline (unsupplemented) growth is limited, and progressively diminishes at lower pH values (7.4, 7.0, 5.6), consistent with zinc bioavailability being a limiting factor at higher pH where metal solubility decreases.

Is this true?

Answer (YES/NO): NO